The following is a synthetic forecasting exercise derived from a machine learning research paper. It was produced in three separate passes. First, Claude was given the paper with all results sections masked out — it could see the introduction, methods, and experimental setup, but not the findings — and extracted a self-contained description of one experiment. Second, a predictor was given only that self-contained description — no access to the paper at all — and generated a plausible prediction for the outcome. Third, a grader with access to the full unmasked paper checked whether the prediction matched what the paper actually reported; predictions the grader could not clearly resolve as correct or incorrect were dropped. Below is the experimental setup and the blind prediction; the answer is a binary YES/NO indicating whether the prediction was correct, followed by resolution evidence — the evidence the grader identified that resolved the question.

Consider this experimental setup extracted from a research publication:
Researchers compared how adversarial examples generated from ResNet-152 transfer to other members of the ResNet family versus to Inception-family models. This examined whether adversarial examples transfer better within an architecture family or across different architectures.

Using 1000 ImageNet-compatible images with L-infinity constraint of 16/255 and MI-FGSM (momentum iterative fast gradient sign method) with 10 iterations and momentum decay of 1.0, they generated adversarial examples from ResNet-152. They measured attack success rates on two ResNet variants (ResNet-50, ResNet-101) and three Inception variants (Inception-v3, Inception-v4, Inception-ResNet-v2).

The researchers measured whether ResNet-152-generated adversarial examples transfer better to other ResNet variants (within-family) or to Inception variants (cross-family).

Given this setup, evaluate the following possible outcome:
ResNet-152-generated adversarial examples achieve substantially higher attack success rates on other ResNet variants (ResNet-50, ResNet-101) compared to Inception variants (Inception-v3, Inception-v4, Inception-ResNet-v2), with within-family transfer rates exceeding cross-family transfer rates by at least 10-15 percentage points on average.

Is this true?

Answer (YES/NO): YES